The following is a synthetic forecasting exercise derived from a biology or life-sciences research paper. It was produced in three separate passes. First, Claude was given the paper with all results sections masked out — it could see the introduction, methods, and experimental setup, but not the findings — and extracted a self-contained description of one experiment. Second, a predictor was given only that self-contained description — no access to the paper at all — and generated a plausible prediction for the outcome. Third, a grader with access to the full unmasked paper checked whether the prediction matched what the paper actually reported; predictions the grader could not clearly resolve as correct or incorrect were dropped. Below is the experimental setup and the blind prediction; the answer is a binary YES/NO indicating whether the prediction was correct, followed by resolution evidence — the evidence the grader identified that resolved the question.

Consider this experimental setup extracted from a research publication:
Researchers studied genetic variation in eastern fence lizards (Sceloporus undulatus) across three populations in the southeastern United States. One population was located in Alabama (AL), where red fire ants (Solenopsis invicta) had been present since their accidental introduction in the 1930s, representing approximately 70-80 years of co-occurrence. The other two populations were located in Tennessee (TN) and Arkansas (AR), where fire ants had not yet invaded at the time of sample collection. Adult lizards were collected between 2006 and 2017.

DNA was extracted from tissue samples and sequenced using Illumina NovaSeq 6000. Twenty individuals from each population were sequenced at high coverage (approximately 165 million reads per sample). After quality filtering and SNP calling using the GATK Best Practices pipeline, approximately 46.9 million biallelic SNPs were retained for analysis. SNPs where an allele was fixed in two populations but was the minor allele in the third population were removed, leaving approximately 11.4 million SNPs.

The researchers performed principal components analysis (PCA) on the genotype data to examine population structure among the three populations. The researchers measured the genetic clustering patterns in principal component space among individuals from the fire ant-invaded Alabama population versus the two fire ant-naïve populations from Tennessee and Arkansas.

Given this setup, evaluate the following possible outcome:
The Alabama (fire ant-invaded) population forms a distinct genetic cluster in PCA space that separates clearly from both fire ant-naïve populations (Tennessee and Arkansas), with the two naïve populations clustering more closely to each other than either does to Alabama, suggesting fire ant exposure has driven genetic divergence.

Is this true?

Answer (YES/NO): NO